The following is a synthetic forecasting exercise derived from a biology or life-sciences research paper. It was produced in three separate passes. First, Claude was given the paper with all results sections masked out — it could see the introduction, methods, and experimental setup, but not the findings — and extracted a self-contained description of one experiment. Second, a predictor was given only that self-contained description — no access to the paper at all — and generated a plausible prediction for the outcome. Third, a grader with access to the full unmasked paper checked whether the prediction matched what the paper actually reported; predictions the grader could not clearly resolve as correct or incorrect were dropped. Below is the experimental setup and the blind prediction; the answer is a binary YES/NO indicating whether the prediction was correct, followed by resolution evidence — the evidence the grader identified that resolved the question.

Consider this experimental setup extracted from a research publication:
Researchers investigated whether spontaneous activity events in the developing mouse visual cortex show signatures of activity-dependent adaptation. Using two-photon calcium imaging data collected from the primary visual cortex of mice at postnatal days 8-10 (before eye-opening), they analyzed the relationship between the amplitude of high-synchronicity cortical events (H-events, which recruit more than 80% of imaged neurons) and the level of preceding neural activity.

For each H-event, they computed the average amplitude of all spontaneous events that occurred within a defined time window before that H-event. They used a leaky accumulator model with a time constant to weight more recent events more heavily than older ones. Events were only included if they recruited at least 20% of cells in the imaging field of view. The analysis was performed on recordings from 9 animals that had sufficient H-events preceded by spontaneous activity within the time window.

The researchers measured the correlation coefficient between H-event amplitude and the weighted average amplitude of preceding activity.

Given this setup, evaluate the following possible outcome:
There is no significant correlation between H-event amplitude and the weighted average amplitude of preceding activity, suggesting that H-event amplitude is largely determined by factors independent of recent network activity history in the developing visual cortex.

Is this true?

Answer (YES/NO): NO